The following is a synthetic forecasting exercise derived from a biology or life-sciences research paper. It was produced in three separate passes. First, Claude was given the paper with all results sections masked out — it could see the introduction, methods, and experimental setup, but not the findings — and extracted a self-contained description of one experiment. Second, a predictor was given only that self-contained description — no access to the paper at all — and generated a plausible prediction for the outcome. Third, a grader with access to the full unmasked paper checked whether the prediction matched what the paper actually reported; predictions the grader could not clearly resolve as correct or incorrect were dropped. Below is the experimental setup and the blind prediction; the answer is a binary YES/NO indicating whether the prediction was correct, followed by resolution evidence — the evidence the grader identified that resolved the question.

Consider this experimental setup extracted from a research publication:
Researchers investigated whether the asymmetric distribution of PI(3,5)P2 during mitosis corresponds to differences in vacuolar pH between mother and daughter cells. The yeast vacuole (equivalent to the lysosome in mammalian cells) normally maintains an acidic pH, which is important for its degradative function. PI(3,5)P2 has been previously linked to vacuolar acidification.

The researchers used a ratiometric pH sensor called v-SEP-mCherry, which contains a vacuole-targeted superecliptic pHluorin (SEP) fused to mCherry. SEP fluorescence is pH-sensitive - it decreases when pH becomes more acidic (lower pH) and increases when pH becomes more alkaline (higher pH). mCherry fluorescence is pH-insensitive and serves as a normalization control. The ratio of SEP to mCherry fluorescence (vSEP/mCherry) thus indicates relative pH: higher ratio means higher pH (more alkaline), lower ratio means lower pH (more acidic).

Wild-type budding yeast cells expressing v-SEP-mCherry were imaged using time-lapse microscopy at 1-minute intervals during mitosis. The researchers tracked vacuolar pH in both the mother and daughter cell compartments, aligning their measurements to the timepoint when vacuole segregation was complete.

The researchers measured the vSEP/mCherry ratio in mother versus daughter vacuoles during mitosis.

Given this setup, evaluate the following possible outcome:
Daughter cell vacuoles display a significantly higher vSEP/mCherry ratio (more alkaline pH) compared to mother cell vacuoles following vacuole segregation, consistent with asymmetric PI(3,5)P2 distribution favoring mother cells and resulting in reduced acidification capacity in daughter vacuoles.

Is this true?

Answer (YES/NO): NO